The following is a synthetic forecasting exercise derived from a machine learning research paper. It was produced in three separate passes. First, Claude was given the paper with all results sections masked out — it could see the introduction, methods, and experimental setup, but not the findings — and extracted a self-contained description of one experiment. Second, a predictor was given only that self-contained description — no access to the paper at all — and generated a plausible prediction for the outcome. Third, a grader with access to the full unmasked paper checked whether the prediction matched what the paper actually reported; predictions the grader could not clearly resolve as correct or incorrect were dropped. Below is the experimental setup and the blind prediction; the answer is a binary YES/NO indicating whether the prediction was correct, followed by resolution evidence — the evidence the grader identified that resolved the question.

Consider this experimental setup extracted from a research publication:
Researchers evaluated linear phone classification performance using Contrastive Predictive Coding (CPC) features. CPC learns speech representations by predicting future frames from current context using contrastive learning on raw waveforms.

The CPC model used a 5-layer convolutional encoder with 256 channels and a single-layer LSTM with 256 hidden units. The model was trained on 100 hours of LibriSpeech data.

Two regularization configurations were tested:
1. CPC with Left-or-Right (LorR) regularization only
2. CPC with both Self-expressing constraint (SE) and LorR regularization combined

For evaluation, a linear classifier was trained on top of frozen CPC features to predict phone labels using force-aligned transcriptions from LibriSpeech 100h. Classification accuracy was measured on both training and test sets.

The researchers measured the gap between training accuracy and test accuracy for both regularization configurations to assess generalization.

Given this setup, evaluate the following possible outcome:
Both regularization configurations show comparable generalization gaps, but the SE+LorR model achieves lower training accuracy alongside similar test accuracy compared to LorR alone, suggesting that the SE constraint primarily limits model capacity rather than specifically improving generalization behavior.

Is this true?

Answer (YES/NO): NO